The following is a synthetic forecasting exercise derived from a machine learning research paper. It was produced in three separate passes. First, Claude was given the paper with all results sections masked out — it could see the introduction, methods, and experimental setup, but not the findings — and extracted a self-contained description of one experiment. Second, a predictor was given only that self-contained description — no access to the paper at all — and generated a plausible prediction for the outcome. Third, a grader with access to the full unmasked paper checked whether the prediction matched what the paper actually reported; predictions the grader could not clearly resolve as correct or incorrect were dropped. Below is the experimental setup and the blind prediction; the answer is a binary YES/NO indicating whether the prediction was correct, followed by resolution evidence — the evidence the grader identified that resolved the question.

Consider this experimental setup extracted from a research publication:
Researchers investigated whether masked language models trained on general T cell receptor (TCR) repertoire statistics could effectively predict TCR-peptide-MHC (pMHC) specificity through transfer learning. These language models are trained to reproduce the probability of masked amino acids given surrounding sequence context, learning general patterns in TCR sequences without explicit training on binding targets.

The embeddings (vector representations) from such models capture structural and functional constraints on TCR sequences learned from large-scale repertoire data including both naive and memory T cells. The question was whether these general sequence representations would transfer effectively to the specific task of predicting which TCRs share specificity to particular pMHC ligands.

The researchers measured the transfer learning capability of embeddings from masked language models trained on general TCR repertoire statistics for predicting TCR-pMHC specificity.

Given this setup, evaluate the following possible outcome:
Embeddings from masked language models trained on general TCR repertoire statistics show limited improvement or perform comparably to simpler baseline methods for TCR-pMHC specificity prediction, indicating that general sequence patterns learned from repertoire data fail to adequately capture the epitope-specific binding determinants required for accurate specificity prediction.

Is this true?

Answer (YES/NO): YES